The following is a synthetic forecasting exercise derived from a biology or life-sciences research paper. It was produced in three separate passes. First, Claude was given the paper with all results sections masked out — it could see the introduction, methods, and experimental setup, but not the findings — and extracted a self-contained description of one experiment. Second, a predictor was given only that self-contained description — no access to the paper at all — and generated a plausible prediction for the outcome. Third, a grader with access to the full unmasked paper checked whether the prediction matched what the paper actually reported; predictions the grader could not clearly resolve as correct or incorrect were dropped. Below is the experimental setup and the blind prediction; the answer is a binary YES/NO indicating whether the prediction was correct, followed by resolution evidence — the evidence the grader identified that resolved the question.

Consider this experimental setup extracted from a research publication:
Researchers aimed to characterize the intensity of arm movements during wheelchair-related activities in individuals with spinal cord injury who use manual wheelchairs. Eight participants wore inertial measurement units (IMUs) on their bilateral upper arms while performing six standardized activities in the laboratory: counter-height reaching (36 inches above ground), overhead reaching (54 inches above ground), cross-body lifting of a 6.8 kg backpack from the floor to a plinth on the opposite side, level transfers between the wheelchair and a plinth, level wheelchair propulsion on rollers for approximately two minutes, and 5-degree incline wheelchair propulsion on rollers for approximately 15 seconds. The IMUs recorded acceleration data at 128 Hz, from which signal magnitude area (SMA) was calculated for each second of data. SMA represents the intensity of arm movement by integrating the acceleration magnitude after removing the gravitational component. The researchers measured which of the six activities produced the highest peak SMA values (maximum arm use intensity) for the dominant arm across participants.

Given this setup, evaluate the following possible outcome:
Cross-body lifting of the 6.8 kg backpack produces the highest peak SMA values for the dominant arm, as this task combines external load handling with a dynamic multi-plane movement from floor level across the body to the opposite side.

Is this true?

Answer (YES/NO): NO